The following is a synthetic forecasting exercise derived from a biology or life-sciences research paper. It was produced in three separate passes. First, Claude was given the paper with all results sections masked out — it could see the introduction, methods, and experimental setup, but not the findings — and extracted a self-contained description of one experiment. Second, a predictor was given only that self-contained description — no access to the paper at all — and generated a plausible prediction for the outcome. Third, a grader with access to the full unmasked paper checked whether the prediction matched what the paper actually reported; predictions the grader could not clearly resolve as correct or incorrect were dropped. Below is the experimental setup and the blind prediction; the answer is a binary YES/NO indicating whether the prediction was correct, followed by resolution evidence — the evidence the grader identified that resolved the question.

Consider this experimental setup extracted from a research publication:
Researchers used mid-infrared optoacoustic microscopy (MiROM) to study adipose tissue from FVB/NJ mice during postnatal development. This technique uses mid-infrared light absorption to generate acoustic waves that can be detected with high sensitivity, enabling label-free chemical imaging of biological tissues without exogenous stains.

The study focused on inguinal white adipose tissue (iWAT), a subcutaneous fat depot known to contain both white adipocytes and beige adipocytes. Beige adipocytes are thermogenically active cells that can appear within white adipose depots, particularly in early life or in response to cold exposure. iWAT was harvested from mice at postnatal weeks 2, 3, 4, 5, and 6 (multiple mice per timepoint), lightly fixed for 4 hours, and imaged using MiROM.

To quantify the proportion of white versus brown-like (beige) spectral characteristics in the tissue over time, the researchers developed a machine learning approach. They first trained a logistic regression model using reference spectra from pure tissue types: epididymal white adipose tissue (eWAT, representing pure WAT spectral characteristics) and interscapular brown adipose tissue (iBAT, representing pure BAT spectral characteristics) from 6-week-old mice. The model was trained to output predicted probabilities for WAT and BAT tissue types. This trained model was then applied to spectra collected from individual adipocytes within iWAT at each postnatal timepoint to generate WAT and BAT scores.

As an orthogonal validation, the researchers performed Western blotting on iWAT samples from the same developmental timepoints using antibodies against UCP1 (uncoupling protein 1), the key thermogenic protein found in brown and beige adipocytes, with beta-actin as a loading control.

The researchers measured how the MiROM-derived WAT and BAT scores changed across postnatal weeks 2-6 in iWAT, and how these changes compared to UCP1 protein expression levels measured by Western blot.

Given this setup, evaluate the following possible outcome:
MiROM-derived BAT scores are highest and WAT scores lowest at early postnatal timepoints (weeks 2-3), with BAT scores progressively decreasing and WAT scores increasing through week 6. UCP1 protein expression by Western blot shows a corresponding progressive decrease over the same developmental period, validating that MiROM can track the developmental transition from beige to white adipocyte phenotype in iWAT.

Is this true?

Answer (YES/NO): NO